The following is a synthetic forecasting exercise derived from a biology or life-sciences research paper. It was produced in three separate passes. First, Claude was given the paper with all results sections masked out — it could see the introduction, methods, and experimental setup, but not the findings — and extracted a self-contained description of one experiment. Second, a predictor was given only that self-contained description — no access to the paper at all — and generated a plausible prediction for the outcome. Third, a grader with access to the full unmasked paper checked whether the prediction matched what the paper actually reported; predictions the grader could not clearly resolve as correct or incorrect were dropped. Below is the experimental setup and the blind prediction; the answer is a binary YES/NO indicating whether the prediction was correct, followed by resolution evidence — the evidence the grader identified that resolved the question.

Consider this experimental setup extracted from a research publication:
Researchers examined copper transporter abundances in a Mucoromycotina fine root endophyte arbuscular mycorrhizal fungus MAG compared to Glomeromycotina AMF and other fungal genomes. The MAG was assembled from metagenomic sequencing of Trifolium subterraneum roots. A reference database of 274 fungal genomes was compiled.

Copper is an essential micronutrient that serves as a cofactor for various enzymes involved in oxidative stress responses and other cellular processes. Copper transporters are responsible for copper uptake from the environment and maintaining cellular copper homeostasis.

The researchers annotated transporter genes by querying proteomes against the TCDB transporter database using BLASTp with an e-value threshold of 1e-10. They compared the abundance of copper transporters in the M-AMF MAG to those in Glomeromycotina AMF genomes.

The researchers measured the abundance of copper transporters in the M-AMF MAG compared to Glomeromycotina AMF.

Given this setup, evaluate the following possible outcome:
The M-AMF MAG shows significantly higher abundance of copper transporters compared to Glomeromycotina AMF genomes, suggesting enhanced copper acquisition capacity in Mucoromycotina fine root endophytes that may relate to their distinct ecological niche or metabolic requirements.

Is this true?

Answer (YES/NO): NO